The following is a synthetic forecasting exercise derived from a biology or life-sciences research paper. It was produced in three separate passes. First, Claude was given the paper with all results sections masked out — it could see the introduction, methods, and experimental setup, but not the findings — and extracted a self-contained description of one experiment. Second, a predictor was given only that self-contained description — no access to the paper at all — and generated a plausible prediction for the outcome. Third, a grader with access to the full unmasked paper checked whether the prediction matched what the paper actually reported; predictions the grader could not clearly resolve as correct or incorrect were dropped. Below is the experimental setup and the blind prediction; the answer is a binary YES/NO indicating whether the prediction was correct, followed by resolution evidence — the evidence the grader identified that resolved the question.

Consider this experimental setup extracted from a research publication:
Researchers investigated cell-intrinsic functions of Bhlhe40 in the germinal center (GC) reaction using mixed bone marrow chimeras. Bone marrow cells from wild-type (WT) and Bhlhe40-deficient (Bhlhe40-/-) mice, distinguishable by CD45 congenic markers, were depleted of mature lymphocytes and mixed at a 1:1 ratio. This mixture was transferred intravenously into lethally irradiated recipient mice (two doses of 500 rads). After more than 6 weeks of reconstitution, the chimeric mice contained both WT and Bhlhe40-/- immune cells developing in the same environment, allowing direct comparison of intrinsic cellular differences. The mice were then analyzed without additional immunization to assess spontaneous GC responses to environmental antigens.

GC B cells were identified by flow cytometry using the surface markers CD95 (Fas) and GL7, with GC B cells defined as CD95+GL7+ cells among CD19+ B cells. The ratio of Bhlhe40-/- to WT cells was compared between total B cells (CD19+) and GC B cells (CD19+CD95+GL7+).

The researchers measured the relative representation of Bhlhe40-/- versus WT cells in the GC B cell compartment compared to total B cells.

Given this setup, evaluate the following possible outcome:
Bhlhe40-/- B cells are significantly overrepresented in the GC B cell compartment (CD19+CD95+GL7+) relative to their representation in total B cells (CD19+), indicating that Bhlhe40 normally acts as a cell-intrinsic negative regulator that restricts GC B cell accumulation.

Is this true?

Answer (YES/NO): YES